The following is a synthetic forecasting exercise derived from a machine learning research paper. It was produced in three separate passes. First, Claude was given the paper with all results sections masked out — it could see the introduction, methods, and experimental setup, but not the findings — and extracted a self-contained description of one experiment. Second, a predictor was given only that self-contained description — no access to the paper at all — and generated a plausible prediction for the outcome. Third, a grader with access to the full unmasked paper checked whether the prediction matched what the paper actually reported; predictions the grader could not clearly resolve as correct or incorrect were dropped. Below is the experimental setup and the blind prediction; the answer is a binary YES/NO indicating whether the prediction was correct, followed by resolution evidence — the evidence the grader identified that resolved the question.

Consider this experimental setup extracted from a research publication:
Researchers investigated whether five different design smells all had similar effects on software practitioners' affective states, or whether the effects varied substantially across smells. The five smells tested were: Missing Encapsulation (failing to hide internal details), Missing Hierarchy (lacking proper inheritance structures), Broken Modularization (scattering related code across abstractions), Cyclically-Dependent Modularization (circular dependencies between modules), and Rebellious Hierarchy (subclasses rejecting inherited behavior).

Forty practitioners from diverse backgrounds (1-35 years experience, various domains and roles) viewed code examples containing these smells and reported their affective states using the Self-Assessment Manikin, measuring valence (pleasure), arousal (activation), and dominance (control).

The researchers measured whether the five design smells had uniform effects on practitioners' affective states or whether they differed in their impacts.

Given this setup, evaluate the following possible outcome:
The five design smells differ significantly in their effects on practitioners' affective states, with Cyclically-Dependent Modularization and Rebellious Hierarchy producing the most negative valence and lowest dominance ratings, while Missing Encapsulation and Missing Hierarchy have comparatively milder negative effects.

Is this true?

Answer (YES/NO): NO